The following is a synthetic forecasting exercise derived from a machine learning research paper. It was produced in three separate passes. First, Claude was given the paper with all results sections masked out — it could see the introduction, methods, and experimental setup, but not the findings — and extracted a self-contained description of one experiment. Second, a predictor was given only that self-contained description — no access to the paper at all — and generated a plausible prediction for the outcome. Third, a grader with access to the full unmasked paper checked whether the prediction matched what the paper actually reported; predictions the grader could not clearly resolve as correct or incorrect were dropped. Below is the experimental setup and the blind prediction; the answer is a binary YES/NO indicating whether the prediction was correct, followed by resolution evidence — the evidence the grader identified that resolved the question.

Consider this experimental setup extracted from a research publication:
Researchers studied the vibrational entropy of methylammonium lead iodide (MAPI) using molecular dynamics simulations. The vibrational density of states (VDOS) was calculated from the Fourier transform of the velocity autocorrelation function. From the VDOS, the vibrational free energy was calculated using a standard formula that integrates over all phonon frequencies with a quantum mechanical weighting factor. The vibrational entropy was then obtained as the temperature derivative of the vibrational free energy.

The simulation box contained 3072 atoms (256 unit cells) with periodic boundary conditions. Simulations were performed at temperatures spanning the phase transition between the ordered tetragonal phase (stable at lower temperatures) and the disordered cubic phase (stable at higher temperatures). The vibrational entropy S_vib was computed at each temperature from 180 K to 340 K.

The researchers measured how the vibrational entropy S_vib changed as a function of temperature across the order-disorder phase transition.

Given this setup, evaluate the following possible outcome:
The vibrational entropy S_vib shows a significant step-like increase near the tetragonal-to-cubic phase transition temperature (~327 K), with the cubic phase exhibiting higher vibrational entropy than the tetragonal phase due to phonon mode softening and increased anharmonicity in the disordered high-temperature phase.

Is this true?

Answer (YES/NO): NO